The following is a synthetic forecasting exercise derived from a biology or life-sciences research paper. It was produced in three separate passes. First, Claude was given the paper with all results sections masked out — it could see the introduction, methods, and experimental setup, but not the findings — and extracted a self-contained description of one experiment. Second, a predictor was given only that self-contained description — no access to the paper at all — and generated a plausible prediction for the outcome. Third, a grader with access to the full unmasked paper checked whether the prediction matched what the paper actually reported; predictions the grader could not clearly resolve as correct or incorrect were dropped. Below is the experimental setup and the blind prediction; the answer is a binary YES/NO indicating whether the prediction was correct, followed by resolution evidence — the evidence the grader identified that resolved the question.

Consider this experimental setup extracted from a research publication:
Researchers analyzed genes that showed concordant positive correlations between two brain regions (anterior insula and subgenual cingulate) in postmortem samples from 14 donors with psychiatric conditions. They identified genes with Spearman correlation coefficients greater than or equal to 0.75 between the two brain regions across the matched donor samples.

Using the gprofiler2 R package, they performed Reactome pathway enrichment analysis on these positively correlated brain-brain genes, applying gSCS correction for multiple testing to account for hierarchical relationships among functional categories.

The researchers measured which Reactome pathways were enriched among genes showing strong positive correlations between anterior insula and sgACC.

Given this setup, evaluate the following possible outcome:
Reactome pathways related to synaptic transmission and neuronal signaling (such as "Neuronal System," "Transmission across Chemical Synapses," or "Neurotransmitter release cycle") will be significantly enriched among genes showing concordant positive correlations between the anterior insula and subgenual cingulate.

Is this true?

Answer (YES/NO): NO